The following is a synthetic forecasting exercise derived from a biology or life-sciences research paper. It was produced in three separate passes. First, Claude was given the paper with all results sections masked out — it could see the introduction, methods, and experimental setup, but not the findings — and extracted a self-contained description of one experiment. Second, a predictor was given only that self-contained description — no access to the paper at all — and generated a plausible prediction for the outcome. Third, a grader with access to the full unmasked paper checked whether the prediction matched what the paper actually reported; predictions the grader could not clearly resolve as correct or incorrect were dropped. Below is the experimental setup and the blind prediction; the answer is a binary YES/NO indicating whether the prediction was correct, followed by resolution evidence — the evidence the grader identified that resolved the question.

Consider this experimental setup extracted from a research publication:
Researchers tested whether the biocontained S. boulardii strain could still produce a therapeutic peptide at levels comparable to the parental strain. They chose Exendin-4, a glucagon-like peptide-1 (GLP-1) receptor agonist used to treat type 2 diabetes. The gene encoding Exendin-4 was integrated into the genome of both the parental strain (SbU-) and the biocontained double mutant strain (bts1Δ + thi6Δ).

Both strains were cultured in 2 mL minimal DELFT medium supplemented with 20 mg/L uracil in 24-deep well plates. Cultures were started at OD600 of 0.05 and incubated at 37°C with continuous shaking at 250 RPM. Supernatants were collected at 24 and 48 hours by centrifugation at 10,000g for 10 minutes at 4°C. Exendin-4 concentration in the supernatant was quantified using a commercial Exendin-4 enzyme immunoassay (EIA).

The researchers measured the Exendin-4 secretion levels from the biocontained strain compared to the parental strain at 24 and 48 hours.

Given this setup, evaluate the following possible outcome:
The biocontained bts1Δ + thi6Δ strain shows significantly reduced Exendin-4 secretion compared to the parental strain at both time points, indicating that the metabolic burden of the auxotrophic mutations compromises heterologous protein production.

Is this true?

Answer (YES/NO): NO